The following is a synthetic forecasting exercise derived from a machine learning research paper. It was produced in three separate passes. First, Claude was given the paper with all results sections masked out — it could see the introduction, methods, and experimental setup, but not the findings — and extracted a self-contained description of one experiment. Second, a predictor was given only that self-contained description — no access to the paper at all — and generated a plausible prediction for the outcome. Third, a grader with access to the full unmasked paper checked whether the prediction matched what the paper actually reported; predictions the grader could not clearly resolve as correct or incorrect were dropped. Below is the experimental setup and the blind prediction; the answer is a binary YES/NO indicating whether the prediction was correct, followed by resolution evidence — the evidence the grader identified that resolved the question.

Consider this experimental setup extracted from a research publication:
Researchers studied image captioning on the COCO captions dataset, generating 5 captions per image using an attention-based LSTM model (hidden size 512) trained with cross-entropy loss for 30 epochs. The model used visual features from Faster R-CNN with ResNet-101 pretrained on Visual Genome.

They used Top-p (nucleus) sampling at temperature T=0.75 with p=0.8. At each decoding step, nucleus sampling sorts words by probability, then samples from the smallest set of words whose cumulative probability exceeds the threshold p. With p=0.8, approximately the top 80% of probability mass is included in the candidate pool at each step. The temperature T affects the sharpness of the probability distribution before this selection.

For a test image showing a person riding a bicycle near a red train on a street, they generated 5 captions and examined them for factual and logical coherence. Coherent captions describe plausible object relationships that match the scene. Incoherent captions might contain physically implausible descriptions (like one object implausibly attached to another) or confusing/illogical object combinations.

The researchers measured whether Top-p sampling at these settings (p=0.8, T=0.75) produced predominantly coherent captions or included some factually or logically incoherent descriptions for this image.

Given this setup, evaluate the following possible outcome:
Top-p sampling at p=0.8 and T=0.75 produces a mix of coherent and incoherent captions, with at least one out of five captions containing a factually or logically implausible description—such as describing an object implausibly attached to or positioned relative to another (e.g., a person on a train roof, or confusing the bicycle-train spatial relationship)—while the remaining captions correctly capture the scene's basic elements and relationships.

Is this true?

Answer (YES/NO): YES